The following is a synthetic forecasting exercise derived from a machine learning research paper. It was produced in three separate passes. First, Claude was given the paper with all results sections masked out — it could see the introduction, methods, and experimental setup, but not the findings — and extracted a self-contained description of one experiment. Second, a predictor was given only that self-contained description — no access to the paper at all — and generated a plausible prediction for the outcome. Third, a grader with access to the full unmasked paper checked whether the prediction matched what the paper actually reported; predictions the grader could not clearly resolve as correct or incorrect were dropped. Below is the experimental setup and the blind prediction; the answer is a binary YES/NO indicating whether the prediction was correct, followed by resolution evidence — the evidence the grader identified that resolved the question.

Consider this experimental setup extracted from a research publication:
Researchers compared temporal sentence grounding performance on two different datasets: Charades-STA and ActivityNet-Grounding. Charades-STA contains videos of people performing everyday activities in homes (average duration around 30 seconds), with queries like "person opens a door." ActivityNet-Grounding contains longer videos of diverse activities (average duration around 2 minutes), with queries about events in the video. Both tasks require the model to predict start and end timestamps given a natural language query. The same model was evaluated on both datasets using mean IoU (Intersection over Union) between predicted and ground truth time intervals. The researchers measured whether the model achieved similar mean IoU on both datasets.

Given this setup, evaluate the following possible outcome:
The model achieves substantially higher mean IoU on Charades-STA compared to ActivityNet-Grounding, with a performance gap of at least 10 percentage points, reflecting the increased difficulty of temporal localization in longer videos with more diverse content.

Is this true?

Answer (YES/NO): NO